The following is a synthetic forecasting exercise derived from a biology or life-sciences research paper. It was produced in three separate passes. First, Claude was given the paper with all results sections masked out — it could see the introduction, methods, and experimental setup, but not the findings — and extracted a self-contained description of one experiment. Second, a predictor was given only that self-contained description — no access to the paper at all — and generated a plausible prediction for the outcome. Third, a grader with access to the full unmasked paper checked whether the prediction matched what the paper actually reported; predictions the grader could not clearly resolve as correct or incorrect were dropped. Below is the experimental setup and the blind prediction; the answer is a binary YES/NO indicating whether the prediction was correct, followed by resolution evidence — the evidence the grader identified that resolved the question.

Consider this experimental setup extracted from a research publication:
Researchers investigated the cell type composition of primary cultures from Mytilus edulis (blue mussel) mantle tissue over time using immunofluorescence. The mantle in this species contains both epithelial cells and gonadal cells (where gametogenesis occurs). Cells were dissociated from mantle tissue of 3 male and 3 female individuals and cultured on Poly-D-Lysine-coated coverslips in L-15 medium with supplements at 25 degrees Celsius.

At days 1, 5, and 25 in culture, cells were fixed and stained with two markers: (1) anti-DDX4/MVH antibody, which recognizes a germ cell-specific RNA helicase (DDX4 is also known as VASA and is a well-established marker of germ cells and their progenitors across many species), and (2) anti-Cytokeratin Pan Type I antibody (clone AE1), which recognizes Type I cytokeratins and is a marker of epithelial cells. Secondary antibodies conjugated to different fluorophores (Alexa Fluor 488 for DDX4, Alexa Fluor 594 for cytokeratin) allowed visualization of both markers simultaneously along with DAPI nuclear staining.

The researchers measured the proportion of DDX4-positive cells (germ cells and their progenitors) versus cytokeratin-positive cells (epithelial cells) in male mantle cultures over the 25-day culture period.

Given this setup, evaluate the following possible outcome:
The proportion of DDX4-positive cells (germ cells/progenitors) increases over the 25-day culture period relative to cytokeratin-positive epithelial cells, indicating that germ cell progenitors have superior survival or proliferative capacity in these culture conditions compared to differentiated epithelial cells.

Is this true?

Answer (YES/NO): YES